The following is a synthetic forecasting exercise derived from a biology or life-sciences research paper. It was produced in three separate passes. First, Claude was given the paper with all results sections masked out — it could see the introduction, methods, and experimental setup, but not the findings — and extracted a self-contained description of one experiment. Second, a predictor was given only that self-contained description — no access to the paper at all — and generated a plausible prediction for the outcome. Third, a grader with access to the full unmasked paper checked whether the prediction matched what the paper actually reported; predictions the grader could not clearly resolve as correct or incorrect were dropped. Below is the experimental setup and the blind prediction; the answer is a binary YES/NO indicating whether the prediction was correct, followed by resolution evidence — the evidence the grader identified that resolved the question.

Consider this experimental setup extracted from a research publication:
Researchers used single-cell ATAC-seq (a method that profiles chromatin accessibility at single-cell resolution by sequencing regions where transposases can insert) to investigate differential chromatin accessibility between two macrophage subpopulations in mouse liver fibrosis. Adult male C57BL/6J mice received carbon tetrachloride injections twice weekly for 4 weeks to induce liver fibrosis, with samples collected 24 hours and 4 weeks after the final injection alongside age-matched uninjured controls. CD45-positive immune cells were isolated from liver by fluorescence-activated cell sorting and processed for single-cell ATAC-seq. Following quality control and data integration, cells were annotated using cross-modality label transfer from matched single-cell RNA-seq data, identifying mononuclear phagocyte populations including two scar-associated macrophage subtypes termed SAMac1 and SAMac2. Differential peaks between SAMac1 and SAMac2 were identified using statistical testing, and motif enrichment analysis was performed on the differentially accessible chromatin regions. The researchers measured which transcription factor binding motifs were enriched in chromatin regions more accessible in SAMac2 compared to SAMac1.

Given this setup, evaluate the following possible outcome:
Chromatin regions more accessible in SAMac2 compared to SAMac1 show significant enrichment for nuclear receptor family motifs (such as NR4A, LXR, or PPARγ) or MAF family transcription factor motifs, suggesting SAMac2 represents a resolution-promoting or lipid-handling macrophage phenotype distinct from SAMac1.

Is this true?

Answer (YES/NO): NO